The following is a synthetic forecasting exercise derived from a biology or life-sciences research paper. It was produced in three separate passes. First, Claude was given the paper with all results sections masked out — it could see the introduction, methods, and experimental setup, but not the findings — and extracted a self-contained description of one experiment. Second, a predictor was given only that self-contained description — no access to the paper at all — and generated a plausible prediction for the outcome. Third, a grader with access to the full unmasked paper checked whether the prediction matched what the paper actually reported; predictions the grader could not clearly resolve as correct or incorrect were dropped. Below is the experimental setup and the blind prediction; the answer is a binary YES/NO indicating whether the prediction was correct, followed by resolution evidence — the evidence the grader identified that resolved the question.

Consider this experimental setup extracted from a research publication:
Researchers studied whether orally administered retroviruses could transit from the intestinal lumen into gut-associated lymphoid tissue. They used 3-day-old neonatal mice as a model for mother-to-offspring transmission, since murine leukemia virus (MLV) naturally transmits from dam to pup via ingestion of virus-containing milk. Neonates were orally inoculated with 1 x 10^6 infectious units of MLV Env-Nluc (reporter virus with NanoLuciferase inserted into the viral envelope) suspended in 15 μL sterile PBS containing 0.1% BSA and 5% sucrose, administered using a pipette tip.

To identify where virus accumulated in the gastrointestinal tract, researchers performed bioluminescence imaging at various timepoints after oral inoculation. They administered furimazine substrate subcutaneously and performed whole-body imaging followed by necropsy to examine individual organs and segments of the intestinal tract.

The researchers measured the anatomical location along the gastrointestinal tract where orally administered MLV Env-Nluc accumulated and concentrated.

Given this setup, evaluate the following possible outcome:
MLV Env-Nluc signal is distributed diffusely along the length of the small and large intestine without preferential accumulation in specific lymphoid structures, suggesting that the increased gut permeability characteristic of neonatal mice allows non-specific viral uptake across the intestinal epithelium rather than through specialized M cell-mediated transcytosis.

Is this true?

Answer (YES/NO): NO